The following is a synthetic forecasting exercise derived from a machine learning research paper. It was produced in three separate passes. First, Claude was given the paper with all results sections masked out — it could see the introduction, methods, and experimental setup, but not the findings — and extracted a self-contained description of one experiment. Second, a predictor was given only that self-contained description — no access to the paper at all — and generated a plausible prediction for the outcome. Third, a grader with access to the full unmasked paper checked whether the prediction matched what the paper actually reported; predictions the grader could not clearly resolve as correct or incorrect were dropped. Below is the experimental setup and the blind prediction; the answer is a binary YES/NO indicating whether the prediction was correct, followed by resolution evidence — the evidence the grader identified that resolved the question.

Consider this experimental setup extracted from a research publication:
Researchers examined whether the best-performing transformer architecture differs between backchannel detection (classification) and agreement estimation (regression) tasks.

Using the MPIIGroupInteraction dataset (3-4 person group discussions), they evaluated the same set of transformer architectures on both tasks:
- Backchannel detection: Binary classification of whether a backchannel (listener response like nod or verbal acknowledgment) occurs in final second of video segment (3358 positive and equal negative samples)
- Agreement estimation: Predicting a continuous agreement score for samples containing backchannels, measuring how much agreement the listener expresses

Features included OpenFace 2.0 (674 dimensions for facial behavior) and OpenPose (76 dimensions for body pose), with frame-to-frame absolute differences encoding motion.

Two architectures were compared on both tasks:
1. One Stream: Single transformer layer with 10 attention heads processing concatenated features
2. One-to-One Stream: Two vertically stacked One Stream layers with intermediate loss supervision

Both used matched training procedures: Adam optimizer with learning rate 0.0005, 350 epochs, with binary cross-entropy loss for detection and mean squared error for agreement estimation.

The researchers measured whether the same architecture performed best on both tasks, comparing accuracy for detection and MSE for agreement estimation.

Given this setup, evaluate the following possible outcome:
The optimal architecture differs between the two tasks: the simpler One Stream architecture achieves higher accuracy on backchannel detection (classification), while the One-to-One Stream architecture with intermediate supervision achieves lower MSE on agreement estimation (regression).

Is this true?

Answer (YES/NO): YES